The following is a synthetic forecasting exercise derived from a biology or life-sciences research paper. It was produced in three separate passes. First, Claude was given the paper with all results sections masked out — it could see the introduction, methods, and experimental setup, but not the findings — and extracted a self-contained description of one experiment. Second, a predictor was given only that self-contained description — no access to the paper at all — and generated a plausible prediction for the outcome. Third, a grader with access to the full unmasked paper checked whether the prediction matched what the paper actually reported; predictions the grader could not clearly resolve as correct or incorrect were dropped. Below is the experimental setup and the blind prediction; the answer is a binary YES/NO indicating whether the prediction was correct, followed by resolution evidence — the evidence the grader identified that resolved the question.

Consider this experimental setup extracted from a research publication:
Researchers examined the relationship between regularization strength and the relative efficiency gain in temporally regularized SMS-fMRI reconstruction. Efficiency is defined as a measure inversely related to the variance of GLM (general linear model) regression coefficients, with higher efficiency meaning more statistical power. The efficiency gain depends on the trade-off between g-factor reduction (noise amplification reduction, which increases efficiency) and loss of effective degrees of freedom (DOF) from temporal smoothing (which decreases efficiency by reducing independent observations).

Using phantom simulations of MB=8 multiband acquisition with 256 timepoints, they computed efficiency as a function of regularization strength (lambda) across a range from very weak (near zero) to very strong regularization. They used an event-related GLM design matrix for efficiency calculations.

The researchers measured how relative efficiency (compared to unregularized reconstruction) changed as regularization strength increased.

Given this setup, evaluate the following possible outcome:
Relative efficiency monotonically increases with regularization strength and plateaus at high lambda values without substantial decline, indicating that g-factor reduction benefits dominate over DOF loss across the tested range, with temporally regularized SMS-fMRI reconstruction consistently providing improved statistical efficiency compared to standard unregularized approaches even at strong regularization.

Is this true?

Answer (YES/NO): NO